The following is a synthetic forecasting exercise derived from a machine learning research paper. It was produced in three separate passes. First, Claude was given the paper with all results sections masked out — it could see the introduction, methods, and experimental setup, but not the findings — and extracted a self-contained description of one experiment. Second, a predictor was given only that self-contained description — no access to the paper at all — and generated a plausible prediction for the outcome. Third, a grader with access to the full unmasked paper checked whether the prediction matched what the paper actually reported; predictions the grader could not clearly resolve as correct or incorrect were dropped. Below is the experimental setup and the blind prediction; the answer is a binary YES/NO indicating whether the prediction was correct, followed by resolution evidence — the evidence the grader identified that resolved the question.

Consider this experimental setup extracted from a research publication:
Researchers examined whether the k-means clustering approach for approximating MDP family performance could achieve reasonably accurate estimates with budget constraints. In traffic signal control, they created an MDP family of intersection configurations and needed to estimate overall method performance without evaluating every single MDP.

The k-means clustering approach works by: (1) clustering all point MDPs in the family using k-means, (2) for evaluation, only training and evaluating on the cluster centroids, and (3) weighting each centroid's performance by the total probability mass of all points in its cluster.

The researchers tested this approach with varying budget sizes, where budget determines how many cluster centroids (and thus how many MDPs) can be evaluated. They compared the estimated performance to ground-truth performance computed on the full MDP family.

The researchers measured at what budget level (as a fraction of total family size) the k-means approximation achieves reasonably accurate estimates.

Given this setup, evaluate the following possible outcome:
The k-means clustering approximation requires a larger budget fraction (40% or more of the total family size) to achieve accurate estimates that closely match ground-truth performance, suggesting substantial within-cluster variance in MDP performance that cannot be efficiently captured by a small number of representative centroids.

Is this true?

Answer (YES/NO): YES